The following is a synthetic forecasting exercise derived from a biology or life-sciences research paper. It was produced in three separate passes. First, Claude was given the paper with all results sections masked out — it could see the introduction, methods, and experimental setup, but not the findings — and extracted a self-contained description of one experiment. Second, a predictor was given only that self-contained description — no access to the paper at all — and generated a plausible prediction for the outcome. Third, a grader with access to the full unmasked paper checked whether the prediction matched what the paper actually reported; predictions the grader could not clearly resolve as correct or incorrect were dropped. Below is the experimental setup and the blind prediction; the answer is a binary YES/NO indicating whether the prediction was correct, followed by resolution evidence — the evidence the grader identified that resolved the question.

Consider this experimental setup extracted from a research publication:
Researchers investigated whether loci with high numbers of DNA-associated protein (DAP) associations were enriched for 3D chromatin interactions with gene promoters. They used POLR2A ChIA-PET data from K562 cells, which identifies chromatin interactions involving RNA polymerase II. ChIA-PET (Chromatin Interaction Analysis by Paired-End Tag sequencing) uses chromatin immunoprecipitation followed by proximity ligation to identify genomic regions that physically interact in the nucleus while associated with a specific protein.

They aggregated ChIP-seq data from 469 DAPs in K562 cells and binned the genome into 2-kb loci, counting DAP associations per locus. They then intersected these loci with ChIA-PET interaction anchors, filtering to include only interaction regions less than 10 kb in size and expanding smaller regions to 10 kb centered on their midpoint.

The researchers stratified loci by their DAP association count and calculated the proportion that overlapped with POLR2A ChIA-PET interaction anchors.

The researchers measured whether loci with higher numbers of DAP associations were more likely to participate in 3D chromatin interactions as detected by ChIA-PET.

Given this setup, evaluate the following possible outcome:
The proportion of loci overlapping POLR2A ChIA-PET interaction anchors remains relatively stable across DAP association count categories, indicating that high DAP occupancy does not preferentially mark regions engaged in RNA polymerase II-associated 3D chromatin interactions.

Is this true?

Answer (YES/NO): NO